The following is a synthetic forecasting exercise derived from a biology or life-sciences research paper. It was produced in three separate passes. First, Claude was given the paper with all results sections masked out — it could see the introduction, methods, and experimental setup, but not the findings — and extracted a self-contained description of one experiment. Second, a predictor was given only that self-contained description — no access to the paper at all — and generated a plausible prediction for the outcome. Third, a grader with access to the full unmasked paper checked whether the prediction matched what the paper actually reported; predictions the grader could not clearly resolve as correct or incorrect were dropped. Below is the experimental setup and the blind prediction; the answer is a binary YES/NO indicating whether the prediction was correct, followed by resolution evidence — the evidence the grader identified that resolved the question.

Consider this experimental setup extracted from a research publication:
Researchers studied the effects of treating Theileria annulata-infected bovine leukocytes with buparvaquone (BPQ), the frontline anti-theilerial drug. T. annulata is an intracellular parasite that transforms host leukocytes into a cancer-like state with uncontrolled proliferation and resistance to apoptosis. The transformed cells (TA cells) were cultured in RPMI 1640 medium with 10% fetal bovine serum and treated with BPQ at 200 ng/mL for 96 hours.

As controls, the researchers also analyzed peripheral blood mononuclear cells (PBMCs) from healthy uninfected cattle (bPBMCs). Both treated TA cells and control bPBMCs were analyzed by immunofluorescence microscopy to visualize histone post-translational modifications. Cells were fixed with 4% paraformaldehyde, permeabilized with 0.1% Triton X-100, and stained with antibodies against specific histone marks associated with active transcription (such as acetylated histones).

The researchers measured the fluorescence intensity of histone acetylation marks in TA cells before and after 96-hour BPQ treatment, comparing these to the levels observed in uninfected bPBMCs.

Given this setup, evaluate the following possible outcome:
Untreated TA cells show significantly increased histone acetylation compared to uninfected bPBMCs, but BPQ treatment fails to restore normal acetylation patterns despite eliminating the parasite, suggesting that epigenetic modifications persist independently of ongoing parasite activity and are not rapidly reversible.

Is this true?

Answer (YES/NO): NO